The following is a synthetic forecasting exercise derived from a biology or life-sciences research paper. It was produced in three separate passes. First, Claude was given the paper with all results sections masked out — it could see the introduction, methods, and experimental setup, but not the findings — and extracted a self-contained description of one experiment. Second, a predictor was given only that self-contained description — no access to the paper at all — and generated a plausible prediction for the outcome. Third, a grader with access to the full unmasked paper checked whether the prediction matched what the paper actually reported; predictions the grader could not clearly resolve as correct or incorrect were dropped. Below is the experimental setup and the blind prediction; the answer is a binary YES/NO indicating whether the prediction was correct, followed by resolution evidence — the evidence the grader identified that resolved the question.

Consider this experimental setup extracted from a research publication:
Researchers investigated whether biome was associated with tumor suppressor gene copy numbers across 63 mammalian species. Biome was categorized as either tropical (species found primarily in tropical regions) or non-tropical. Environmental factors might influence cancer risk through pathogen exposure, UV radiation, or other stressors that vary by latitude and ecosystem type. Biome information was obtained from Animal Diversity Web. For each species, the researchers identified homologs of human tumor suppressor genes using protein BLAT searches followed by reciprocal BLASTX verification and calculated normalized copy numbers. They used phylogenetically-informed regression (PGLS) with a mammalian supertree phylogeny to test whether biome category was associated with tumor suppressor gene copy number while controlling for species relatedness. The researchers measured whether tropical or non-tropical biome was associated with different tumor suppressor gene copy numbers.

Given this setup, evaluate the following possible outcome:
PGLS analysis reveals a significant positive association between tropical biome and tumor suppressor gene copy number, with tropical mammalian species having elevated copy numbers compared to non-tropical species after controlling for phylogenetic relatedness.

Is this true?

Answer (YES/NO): NO